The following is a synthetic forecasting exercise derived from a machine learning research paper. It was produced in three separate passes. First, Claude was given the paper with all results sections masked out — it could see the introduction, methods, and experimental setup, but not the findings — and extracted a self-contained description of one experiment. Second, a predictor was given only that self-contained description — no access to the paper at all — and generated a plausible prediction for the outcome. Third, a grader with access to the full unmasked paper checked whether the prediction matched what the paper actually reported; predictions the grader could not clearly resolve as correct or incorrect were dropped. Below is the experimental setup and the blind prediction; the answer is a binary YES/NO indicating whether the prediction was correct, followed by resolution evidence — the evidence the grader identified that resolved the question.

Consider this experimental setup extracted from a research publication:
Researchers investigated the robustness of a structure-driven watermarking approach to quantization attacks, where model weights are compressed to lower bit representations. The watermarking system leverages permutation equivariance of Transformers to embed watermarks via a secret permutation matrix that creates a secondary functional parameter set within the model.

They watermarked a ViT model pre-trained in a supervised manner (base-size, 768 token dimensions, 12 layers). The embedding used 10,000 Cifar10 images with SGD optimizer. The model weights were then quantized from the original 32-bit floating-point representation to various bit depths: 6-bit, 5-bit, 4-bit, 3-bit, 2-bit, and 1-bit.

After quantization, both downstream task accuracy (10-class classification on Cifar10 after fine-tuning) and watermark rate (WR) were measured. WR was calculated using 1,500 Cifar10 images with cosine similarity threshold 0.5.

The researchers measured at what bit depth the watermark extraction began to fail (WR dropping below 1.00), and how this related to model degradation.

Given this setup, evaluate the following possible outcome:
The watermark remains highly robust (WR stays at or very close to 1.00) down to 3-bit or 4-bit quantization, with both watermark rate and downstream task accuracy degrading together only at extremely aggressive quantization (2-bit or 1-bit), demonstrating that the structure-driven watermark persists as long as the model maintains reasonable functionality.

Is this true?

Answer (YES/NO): NO